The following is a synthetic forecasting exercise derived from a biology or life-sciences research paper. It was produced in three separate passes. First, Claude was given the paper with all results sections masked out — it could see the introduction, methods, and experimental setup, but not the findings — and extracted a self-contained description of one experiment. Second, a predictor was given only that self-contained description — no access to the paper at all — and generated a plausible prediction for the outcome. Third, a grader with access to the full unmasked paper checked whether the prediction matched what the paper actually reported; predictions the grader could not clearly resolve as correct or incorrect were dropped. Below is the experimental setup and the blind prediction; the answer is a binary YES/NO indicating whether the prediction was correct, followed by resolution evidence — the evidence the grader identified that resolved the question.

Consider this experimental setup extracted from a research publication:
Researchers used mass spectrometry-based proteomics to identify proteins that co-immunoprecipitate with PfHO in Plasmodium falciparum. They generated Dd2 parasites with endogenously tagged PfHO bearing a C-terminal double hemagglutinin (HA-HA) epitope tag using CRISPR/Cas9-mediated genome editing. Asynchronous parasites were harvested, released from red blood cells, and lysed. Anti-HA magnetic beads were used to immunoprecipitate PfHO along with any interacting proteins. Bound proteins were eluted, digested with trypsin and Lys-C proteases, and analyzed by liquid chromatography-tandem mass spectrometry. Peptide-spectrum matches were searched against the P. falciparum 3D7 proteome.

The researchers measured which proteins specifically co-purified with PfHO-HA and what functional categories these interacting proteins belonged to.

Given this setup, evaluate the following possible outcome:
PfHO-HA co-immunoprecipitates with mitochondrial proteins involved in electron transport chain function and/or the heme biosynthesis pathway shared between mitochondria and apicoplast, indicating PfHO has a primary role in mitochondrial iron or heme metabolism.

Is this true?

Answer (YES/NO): NO